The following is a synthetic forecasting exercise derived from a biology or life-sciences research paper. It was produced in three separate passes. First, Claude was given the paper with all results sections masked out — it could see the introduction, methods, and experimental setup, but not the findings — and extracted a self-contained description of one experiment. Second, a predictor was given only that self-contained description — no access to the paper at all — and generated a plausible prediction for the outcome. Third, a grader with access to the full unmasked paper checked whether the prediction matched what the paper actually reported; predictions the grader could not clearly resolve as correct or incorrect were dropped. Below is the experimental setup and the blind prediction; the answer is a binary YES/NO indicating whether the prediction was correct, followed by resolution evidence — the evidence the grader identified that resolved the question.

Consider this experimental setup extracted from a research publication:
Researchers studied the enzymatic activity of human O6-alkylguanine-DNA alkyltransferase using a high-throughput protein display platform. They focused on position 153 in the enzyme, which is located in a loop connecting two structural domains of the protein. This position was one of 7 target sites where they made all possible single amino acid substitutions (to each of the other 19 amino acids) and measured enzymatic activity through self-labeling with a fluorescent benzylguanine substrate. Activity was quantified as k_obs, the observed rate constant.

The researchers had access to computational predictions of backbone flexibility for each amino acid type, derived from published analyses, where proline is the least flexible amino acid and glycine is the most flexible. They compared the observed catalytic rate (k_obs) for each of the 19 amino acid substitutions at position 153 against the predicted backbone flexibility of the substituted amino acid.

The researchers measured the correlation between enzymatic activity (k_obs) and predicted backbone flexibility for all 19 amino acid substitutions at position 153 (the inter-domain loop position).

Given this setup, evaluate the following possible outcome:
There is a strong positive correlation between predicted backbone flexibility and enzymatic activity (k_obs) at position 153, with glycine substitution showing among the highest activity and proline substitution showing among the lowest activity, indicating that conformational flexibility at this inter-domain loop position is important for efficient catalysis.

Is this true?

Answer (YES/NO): YES